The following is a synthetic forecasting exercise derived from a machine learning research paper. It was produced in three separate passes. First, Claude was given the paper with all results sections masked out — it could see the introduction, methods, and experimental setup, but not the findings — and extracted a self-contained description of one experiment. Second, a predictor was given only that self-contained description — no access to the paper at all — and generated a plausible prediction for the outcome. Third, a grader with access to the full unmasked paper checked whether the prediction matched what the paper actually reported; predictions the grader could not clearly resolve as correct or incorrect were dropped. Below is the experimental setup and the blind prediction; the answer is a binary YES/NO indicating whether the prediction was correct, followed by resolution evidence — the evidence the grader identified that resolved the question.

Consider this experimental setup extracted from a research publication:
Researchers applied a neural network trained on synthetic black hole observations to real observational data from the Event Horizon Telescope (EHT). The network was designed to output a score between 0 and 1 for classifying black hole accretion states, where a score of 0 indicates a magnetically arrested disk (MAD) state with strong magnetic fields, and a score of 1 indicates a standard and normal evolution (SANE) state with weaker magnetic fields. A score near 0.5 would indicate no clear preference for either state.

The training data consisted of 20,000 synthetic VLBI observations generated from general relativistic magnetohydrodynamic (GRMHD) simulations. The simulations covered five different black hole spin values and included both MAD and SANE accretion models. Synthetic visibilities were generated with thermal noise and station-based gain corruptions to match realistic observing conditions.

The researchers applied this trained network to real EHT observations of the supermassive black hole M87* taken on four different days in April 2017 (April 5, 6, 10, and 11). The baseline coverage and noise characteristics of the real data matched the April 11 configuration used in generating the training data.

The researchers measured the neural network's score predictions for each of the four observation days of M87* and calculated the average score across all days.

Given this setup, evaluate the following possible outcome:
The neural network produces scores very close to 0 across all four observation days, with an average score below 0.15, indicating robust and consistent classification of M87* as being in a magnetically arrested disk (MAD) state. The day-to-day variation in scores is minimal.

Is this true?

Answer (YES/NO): NO